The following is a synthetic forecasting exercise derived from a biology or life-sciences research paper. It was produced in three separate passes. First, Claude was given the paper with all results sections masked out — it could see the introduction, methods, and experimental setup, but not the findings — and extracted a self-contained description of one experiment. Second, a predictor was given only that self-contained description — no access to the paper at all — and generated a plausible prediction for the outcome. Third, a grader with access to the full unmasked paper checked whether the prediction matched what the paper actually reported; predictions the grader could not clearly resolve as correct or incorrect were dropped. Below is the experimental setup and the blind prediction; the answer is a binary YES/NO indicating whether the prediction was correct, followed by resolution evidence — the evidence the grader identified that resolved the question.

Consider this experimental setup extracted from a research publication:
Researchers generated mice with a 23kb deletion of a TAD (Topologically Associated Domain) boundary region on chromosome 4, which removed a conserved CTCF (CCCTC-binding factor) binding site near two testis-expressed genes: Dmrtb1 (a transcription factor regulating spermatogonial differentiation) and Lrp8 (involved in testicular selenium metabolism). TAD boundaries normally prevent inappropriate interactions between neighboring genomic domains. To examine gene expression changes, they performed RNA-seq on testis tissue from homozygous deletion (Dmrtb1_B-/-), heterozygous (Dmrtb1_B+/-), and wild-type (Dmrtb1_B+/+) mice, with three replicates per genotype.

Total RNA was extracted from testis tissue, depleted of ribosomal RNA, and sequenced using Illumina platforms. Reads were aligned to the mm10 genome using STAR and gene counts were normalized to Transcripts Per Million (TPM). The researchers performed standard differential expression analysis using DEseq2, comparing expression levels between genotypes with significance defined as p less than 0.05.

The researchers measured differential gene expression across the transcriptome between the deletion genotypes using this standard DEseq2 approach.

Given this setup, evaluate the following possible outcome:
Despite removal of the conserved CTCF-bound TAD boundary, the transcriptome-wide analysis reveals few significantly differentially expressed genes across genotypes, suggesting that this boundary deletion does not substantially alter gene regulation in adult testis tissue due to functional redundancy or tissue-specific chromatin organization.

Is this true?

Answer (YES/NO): NO